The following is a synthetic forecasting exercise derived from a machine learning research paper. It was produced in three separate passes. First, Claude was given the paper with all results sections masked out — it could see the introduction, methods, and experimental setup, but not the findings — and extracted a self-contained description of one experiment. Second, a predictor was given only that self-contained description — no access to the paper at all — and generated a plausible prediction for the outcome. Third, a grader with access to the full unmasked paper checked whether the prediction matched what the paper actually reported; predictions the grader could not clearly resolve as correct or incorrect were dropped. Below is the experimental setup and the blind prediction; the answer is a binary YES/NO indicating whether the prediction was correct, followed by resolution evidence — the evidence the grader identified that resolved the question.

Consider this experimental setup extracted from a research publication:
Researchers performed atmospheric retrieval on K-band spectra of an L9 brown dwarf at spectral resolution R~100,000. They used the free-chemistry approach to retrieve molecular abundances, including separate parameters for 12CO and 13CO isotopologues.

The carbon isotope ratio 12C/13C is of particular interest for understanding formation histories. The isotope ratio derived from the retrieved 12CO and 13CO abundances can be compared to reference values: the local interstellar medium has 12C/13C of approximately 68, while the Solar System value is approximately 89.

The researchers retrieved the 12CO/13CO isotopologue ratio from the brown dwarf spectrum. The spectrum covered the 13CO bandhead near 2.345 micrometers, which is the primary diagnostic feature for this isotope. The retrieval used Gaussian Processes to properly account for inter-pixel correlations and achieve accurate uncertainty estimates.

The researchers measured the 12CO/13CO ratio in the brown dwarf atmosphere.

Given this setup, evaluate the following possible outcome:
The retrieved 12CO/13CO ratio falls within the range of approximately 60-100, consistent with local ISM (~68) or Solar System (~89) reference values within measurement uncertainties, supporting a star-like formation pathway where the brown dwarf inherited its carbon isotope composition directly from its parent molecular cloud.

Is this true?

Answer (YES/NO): NO